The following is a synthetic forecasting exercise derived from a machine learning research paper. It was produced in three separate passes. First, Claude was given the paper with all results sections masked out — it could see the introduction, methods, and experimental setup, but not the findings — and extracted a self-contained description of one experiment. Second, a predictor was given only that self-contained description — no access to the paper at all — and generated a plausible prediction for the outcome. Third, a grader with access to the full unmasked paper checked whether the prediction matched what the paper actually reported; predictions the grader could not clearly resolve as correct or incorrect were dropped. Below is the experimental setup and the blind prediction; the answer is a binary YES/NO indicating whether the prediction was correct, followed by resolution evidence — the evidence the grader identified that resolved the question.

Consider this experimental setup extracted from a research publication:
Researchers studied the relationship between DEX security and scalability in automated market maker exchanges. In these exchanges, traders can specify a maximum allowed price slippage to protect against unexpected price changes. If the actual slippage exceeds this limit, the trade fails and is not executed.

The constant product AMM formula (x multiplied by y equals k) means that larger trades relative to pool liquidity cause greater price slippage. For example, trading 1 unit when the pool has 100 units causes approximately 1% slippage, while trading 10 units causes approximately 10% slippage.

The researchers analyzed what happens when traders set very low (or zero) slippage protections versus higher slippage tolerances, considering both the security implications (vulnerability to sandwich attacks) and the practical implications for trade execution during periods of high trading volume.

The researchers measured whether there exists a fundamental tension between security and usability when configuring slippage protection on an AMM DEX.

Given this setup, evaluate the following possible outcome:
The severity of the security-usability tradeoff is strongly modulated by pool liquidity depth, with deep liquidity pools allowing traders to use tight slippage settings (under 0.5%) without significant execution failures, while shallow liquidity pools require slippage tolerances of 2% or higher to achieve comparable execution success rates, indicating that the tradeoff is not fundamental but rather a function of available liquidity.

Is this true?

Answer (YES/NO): NO